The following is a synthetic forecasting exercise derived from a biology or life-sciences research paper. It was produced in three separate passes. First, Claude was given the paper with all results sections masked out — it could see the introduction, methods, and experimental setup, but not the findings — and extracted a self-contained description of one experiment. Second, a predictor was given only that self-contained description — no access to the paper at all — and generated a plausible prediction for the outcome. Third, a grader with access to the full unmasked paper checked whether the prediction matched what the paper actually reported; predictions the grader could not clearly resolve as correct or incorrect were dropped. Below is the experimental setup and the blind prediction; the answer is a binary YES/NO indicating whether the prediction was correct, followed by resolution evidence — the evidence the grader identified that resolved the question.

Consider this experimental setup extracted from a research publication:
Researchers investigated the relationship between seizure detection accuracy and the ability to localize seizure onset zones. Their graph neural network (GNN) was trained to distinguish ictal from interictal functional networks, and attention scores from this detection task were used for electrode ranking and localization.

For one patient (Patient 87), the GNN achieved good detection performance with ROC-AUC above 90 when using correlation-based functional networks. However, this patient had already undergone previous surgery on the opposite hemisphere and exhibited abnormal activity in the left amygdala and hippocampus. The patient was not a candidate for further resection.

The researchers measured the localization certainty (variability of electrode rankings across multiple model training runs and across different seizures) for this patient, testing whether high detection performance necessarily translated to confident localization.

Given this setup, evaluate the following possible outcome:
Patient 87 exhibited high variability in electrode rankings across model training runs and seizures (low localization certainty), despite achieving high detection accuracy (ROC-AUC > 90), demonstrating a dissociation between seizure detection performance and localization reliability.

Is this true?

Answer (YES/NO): YES